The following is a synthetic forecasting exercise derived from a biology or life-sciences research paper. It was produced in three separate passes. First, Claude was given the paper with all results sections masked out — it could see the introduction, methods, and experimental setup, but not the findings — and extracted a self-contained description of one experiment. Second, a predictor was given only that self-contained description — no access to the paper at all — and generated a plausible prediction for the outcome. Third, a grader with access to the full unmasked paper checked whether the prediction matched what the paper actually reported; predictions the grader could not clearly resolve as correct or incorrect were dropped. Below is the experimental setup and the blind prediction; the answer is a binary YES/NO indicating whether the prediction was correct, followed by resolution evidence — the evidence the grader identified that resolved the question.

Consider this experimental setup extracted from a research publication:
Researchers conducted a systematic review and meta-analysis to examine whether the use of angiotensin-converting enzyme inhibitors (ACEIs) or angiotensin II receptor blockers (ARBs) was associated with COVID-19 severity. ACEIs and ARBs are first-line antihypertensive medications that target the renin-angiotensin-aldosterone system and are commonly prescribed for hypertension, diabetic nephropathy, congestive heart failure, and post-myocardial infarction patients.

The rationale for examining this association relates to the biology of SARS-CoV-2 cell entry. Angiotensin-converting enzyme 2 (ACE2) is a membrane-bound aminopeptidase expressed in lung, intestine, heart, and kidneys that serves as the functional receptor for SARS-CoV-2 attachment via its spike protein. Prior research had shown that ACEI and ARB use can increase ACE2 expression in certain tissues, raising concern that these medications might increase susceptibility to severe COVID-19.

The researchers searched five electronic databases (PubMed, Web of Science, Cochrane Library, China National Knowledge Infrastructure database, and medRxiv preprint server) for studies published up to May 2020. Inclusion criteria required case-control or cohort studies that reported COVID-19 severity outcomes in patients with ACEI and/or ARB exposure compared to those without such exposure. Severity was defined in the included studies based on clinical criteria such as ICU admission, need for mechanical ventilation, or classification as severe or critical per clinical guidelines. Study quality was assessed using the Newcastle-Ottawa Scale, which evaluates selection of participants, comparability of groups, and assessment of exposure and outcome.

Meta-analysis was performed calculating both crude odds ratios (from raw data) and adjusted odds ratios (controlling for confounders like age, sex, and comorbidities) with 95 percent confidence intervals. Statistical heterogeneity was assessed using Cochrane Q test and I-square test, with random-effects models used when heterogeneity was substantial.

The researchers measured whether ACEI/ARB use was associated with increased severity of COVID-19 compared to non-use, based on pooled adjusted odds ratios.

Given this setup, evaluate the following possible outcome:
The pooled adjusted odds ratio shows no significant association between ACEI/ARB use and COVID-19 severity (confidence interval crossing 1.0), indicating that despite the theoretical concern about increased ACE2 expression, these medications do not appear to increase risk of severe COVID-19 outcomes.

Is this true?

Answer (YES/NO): YES